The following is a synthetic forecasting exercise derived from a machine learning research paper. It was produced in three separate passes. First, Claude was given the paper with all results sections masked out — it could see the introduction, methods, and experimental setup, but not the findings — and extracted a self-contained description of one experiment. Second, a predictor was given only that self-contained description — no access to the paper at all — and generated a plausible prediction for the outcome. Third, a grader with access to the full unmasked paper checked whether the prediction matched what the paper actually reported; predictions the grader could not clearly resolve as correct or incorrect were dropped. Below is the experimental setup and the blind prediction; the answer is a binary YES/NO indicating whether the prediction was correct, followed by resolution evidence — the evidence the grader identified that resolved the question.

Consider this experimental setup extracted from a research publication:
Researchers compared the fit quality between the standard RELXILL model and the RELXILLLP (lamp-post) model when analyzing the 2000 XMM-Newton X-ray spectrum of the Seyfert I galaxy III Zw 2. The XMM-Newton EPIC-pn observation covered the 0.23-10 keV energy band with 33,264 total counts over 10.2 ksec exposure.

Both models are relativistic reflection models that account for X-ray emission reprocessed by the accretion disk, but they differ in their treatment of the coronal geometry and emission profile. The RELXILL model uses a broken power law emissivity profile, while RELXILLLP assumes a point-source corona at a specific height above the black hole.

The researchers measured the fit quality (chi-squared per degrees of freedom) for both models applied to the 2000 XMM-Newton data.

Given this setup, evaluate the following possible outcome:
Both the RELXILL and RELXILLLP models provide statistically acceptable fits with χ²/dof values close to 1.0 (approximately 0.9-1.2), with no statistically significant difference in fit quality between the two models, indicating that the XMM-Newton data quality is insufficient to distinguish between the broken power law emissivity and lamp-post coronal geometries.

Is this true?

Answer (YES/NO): YES